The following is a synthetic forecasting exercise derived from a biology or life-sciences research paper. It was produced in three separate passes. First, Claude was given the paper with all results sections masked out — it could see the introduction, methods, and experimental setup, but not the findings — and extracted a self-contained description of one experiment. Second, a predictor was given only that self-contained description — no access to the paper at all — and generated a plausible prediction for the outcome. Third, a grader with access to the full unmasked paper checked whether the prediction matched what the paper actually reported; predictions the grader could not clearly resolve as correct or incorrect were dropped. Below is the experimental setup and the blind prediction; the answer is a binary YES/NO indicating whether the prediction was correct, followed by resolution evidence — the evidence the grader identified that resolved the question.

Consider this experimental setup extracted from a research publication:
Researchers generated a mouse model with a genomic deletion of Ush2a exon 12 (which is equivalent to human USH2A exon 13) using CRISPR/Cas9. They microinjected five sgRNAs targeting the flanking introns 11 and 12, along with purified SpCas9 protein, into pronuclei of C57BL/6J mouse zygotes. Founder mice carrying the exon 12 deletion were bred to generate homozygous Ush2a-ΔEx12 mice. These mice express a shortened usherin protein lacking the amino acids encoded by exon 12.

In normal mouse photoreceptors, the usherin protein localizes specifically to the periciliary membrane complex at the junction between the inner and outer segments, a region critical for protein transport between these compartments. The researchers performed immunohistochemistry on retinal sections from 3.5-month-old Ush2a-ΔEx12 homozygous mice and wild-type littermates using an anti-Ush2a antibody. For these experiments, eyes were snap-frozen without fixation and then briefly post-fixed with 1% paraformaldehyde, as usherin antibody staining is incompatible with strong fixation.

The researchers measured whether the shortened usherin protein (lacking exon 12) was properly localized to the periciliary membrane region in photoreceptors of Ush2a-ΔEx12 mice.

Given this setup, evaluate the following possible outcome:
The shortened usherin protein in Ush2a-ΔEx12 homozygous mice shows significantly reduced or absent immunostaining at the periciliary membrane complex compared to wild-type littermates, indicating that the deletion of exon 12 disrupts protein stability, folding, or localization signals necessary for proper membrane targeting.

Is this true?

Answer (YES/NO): NO